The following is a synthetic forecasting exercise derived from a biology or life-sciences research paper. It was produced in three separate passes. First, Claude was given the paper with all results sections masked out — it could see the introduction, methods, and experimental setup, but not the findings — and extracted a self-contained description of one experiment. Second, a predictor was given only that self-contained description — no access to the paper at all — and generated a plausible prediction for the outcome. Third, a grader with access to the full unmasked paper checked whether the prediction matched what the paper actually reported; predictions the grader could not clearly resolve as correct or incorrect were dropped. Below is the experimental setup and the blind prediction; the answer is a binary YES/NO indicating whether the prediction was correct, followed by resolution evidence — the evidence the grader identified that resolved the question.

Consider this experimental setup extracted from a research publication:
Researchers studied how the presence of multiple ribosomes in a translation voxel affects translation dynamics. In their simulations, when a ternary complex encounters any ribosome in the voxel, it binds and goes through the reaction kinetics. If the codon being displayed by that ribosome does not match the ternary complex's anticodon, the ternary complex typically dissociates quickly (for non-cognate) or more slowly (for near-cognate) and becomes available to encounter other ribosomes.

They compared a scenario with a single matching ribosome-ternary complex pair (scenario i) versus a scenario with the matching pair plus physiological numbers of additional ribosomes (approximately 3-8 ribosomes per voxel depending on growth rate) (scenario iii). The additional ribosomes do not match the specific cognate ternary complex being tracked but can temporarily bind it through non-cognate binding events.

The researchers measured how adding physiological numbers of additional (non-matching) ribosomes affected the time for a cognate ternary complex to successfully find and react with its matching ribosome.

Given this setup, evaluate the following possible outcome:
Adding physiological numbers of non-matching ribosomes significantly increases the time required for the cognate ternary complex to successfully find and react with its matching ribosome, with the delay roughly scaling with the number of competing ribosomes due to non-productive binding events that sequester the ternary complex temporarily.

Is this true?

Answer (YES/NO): YES